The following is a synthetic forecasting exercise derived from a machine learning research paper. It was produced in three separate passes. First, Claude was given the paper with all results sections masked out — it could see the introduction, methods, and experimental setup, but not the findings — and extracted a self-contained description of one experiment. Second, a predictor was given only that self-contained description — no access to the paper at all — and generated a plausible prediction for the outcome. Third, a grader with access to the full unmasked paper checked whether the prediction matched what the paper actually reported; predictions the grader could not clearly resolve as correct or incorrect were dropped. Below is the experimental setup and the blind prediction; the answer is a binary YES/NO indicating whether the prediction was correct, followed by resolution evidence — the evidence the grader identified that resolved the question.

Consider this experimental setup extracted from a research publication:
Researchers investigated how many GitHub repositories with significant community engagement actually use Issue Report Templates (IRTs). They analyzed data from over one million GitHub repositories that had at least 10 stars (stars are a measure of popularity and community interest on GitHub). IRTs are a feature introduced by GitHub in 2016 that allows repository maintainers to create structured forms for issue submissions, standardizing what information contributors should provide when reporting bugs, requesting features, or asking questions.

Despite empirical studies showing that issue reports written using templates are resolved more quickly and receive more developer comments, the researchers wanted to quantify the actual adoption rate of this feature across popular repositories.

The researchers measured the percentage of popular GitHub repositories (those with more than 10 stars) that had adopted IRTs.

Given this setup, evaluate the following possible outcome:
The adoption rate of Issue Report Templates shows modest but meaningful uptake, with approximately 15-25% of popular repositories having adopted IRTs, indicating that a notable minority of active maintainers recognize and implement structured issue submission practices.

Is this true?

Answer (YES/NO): NO